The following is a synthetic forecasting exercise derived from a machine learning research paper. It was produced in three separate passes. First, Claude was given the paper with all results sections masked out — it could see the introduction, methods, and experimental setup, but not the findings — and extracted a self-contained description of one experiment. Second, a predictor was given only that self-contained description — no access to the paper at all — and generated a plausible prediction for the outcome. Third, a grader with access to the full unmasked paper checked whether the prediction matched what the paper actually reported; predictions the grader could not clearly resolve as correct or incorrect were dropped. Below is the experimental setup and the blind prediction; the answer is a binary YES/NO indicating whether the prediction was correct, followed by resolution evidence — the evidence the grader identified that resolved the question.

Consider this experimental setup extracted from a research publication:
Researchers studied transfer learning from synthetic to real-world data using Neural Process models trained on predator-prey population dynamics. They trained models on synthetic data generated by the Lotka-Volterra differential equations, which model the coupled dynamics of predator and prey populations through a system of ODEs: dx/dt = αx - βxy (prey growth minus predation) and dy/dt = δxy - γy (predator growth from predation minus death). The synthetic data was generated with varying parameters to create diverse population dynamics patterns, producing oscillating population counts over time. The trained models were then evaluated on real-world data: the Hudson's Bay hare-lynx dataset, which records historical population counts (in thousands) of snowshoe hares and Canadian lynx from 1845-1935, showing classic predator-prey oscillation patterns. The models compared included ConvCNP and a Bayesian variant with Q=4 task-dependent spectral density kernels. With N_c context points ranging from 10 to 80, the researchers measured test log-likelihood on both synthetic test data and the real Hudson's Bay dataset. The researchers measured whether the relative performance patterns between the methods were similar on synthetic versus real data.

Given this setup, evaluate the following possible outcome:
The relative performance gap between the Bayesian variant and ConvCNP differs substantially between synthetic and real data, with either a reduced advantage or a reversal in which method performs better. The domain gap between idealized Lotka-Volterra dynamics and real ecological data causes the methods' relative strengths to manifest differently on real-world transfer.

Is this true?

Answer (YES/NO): NO